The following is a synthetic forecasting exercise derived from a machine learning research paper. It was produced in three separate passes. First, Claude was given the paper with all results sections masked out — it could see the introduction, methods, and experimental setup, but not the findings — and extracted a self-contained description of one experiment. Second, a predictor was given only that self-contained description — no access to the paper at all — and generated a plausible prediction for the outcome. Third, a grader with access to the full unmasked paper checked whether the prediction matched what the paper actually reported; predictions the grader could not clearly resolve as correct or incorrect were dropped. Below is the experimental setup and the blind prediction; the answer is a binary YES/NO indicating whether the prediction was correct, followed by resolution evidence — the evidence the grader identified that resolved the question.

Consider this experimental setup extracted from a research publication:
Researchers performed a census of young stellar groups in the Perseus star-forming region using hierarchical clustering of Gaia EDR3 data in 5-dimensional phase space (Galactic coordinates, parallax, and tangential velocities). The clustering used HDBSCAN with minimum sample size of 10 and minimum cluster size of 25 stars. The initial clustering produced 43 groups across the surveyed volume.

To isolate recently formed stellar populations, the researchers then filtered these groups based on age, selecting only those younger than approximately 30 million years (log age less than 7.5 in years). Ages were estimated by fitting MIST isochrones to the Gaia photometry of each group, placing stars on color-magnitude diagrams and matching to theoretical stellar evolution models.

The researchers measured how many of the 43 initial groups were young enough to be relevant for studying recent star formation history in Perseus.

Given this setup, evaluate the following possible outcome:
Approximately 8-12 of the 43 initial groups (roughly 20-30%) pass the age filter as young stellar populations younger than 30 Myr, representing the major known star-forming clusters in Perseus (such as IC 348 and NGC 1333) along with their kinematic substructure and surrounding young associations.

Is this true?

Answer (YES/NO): YES